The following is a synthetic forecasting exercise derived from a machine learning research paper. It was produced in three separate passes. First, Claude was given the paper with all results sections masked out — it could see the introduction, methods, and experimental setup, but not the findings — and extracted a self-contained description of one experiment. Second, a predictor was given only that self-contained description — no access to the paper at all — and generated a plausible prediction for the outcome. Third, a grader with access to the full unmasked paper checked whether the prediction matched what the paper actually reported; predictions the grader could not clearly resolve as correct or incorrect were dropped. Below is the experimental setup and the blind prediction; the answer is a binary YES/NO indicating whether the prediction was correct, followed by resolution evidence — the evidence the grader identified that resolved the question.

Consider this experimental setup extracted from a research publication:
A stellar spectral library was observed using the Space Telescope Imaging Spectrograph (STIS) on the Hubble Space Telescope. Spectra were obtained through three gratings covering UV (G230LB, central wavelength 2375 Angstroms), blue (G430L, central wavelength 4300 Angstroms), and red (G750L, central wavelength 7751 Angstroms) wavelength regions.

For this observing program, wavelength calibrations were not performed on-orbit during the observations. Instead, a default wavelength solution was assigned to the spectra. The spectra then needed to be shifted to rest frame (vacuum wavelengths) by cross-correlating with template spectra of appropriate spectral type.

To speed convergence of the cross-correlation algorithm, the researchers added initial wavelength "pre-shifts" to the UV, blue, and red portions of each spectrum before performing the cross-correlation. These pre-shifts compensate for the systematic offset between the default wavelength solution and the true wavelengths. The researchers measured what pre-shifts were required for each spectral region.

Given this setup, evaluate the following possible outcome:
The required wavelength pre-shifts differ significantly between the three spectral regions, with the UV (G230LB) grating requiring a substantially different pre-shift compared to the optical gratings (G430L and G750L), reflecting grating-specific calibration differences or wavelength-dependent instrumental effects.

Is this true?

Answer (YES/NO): YES